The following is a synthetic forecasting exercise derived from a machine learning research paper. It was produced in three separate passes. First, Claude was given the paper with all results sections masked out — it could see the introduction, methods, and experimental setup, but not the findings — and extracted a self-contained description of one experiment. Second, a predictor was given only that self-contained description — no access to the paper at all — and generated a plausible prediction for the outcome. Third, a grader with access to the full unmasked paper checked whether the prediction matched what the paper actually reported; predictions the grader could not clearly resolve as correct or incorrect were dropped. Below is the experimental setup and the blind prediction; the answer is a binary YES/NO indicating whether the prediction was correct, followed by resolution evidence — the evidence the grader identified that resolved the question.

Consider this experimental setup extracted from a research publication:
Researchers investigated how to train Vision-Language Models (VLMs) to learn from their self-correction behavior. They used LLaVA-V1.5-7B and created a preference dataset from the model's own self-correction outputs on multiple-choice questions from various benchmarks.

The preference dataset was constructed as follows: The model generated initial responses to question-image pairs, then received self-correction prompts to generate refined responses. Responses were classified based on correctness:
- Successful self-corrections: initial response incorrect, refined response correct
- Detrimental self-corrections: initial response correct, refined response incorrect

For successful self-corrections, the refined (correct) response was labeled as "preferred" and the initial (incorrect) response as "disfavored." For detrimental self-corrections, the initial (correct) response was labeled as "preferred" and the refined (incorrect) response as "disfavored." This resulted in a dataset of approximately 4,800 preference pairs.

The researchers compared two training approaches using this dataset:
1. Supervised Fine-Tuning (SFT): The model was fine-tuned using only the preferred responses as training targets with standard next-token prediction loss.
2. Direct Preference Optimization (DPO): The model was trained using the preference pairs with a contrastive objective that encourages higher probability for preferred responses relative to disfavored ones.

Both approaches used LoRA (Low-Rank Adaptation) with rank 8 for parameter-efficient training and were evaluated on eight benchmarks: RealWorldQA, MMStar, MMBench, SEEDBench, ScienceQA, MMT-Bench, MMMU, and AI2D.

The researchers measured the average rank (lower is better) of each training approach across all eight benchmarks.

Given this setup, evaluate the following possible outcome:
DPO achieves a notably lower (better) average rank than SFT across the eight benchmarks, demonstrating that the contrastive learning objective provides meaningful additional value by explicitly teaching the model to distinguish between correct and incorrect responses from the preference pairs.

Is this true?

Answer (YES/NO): YES